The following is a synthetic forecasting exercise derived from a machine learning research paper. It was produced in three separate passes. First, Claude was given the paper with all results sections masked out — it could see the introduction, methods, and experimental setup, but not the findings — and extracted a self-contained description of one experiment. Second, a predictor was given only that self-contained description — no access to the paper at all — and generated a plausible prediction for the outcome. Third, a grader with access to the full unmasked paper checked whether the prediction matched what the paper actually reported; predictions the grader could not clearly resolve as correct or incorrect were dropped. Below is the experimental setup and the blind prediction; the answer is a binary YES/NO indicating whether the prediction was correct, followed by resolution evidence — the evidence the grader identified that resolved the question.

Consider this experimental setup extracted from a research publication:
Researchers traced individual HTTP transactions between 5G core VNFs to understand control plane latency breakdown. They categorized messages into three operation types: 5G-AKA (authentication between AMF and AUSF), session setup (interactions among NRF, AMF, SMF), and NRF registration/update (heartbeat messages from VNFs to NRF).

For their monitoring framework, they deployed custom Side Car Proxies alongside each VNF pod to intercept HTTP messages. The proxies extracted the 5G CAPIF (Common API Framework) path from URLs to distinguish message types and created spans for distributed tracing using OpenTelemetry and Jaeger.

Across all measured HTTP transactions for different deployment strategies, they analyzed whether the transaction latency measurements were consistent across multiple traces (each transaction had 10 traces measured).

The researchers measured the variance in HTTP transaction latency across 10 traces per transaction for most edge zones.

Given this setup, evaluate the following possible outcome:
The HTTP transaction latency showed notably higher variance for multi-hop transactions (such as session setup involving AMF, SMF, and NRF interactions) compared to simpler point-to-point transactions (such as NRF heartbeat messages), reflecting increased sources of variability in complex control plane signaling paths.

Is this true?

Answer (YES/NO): NO